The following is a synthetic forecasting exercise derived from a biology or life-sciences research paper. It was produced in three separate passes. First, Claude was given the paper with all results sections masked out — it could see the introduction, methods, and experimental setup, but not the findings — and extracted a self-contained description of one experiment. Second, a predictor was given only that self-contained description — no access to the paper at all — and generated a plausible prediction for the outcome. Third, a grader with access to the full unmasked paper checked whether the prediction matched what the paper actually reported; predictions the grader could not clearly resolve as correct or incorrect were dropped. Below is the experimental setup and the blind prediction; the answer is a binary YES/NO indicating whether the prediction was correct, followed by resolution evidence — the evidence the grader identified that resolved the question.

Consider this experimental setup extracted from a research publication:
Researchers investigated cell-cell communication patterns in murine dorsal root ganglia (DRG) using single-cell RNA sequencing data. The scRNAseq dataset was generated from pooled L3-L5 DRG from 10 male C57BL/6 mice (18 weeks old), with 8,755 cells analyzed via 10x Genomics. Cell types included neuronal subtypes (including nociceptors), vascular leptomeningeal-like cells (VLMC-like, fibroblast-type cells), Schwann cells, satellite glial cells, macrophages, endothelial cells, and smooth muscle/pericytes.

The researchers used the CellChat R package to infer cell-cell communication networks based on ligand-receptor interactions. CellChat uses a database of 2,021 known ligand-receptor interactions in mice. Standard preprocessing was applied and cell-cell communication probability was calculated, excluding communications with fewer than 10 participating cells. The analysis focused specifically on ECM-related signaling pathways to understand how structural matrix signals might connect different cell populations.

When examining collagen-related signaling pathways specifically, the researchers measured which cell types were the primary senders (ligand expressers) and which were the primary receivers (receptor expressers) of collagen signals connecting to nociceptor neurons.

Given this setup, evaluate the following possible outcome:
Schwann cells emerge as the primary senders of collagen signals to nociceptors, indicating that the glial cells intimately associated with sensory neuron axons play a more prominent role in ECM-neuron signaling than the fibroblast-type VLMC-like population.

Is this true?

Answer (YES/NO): NO